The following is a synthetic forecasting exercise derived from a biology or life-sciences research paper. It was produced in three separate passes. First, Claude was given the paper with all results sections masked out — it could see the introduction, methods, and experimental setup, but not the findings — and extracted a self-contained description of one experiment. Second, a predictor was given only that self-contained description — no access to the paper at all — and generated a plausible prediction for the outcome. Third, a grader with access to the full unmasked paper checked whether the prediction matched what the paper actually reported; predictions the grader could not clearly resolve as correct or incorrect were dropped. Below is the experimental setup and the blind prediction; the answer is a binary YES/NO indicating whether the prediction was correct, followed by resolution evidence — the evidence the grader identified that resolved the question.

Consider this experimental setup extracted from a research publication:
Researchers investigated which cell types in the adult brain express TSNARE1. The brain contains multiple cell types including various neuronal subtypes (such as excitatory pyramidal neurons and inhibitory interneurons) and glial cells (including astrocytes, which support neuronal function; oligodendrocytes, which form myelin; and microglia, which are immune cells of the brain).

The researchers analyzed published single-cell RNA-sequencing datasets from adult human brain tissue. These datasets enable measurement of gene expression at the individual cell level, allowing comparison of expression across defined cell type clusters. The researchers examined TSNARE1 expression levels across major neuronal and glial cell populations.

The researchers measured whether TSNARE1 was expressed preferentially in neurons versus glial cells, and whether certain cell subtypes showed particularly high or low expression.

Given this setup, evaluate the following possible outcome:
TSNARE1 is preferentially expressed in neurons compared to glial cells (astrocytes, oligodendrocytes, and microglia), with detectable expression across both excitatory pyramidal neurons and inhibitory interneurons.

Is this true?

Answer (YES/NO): YES